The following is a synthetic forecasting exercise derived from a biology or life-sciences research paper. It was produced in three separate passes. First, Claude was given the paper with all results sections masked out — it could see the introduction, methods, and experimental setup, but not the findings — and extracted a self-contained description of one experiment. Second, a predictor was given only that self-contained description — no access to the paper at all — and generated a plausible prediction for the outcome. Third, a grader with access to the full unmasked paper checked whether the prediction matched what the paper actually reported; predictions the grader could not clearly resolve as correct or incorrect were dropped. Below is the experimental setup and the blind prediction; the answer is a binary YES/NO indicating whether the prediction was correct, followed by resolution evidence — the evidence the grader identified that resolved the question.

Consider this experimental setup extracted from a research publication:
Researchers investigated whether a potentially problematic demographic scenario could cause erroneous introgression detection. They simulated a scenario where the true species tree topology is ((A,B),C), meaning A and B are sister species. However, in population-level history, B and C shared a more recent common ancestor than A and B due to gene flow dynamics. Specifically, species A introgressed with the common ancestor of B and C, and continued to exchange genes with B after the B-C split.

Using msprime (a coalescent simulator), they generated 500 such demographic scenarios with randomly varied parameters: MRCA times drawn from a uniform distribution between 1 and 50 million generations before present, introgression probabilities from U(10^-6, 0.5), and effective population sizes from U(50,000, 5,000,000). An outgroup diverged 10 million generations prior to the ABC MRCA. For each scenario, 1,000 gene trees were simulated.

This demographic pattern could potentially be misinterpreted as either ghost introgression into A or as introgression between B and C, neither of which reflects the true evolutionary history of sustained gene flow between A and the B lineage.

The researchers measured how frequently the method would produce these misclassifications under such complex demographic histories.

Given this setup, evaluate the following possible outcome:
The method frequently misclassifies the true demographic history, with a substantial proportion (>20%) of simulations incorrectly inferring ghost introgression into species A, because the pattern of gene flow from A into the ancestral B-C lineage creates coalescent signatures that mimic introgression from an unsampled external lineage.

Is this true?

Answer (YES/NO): NO